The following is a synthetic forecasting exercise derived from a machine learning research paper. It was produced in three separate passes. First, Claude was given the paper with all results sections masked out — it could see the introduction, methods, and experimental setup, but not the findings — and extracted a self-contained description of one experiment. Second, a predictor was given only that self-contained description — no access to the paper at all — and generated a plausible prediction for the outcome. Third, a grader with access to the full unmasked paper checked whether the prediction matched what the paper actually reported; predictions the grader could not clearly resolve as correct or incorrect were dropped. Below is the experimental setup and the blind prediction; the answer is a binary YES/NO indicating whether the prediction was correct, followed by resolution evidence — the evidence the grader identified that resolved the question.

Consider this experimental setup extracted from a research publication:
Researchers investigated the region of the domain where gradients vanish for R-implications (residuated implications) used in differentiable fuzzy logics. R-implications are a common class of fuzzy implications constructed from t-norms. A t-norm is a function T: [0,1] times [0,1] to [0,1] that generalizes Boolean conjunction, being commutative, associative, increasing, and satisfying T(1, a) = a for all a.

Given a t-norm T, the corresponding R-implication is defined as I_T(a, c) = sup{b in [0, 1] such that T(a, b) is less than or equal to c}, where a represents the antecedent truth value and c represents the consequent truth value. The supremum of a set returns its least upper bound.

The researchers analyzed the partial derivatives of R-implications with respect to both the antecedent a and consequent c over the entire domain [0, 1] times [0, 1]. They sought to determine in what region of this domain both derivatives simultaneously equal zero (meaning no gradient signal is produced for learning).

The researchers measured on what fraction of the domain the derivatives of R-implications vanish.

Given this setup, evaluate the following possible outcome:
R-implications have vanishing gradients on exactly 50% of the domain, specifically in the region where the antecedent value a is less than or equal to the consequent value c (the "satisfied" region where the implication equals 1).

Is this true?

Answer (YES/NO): NO